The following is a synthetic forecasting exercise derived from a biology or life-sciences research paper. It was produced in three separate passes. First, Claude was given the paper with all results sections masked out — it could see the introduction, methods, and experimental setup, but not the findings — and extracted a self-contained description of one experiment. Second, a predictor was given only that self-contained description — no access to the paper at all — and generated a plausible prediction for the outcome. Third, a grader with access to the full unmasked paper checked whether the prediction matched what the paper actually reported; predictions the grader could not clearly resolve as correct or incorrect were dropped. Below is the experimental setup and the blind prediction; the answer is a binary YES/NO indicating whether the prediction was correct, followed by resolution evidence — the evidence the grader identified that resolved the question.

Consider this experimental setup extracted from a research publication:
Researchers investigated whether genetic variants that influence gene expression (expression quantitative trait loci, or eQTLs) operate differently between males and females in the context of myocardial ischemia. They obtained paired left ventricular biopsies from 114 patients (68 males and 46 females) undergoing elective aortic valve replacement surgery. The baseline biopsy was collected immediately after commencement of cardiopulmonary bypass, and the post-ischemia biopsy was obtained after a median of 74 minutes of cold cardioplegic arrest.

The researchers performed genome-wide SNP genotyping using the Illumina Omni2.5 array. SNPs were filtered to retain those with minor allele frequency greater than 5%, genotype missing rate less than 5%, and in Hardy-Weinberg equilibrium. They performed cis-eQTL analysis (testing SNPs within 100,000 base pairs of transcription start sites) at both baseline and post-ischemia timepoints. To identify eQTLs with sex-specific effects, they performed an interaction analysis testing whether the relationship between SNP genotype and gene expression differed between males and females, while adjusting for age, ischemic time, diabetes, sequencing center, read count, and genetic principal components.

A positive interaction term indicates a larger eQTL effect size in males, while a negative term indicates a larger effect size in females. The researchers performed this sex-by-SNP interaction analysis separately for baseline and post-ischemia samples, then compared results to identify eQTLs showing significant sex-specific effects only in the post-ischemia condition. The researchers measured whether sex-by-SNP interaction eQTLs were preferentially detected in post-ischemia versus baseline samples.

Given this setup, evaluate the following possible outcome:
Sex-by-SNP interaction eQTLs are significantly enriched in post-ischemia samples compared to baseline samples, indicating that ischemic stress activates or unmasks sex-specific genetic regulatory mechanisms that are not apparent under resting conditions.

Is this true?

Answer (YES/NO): NO